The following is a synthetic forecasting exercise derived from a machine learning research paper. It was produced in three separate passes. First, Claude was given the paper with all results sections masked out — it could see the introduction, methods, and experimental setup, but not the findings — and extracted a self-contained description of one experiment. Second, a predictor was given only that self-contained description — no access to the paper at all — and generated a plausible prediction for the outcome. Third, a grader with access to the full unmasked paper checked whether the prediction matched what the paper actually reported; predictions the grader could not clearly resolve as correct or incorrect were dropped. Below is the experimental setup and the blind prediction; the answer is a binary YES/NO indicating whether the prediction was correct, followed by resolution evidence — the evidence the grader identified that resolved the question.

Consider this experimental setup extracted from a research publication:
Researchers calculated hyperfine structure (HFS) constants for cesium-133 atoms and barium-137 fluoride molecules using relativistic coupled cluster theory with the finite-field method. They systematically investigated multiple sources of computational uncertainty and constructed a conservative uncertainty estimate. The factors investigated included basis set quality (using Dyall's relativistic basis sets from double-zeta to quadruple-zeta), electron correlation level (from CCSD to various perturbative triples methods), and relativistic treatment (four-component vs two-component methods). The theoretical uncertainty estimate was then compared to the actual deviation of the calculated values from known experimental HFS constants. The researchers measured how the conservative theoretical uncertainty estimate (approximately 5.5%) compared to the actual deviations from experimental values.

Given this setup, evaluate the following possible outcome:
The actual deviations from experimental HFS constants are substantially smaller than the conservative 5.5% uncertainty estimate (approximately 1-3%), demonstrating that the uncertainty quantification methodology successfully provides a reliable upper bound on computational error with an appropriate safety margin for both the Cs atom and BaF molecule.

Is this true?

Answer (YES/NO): NO